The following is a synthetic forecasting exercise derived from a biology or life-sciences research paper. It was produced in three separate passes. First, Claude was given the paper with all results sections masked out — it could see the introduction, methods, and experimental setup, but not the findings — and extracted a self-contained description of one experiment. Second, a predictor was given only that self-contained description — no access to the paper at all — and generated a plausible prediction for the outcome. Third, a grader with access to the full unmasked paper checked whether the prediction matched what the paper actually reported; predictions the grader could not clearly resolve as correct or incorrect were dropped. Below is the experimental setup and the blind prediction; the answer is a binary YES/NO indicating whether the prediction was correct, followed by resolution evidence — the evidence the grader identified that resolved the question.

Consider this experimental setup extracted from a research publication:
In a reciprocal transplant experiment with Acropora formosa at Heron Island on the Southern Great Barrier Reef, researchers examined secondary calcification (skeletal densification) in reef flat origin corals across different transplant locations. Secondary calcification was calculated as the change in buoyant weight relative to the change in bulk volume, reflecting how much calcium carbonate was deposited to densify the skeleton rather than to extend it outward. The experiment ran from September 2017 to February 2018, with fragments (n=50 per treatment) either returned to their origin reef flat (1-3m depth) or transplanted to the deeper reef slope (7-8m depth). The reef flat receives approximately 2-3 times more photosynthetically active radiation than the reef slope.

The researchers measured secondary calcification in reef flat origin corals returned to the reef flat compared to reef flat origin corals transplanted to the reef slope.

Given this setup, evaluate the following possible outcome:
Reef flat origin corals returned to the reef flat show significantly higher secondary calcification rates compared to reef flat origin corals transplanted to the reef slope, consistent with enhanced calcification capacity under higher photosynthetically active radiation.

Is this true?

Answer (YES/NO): YES